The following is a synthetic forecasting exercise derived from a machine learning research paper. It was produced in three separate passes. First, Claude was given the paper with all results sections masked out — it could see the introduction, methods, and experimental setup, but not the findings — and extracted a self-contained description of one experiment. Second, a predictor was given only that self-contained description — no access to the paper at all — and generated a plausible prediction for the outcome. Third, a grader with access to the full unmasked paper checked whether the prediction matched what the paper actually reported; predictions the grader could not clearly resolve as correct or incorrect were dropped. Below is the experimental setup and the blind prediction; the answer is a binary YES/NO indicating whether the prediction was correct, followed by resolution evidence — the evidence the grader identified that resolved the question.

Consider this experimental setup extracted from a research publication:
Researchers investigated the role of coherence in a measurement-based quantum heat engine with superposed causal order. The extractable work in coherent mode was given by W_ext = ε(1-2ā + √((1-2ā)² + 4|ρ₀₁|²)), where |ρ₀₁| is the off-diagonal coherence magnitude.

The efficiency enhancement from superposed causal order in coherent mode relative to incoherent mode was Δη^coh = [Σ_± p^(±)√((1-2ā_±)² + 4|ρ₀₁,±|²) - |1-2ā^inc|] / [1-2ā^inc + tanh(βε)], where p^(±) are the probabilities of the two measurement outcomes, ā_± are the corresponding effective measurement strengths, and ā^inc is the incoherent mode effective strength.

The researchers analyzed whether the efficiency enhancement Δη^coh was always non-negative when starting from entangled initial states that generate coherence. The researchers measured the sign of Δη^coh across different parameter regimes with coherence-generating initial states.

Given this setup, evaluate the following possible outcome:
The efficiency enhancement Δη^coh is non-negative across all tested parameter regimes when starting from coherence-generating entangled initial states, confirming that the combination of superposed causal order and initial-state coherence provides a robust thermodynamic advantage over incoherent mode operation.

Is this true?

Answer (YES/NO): YES